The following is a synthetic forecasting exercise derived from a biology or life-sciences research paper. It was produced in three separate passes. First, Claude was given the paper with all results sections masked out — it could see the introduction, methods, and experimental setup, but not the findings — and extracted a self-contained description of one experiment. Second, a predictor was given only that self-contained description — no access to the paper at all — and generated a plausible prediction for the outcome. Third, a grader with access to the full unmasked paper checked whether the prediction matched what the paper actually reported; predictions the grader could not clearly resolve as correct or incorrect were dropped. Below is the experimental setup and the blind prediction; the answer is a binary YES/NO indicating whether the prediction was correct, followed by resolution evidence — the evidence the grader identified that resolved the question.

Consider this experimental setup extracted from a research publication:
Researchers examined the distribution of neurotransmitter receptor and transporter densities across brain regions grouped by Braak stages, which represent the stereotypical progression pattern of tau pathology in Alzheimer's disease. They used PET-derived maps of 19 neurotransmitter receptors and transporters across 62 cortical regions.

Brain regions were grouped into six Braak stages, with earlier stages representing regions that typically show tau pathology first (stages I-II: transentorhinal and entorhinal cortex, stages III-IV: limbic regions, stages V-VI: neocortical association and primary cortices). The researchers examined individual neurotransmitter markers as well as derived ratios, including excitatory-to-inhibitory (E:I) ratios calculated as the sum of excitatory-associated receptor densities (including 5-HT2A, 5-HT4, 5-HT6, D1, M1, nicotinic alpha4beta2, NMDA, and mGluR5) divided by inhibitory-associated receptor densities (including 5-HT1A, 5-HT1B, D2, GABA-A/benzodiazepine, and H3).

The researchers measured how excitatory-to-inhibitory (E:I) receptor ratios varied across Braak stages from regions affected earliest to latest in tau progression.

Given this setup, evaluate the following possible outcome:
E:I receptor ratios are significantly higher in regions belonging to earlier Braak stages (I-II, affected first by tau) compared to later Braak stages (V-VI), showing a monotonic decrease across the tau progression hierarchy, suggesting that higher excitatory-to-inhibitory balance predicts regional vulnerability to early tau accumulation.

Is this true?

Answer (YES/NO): NO